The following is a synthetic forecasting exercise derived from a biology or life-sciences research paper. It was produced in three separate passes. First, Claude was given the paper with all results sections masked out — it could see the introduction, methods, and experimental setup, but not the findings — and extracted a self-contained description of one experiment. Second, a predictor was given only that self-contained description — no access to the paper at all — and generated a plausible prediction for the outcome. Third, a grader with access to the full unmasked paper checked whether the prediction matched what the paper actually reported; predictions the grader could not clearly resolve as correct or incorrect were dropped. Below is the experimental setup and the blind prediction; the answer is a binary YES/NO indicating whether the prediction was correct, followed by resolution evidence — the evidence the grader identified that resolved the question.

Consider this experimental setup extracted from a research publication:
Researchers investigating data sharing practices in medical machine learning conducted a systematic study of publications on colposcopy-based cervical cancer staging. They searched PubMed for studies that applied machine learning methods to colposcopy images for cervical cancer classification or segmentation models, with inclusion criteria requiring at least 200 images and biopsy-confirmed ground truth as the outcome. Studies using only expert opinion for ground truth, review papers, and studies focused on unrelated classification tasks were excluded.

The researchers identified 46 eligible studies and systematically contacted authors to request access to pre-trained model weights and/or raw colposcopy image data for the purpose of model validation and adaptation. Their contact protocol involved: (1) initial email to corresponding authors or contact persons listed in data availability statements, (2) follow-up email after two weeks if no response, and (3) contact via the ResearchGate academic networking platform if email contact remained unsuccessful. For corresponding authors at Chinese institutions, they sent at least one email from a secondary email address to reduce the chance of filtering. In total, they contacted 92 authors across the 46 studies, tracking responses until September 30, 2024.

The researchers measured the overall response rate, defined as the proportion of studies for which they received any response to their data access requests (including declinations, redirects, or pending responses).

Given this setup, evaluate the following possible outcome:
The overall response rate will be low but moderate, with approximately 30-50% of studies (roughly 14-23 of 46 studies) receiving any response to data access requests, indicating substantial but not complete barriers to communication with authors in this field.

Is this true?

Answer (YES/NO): YES